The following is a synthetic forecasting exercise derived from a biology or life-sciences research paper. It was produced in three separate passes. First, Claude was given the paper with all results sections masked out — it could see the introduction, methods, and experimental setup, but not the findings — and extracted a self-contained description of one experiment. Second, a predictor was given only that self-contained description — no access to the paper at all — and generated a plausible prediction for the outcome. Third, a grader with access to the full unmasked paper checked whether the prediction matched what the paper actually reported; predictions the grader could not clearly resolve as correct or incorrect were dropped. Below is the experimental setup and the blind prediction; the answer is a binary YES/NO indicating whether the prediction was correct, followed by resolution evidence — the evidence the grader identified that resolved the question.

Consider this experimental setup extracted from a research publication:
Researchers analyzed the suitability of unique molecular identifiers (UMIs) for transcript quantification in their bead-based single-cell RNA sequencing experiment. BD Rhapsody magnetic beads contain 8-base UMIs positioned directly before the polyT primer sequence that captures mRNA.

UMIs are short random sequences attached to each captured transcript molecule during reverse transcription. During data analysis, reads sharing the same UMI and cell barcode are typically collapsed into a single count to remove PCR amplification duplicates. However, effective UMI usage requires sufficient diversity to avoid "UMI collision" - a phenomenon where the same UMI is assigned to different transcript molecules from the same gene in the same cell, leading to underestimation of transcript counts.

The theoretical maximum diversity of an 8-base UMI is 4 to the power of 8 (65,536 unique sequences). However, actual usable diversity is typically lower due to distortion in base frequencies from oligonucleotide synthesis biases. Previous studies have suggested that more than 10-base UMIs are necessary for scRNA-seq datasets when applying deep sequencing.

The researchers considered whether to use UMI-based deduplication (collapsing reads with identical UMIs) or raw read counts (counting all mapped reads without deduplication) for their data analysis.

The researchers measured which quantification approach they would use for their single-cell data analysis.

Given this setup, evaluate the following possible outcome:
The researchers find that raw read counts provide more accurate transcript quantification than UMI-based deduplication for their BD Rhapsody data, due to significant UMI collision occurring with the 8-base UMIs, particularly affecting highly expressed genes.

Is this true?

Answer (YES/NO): NO